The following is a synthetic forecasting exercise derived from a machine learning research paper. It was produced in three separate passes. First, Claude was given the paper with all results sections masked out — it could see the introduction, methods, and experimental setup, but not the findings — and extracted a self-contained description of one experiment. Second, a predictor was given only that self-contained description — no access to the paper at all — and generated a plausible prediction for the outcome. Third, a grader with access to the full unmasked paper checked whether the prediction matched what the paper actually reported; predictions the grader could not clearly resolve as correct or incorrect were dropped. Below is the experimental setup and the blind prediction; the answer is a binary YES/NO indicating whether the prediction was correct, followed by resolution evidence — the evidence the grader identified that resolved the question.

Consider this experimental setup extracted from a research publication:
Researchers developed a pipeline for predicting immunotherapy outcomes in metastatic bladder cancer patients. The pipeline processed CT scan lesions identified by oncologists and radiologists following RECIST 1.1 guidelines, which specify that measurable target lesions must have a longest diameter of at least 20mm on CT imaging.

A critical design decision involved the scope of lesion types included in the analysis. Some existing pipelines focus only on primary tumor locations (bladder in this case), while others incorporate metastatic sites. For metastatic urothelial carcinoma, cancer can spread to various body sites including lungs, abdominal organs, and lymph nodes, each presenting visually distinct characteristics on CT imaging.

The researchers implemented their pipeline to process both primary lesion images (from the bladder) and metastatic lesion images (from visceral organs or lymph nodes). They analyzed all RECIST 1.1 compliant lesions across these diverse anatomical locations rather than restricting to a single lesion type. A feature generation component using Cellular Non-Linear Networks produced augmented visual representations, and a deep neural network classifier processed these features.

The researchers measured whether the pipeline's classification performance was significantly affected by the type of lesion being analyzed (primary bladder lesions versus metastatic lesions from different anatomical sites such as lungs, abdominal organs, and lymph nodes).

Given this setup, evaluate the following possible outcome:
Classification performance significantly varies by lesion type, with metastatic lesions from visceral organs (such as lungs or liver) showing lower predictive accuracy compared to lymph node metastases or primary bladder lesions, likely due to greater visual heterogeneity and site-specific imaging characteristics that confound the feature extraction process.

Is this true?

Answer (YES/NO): NO